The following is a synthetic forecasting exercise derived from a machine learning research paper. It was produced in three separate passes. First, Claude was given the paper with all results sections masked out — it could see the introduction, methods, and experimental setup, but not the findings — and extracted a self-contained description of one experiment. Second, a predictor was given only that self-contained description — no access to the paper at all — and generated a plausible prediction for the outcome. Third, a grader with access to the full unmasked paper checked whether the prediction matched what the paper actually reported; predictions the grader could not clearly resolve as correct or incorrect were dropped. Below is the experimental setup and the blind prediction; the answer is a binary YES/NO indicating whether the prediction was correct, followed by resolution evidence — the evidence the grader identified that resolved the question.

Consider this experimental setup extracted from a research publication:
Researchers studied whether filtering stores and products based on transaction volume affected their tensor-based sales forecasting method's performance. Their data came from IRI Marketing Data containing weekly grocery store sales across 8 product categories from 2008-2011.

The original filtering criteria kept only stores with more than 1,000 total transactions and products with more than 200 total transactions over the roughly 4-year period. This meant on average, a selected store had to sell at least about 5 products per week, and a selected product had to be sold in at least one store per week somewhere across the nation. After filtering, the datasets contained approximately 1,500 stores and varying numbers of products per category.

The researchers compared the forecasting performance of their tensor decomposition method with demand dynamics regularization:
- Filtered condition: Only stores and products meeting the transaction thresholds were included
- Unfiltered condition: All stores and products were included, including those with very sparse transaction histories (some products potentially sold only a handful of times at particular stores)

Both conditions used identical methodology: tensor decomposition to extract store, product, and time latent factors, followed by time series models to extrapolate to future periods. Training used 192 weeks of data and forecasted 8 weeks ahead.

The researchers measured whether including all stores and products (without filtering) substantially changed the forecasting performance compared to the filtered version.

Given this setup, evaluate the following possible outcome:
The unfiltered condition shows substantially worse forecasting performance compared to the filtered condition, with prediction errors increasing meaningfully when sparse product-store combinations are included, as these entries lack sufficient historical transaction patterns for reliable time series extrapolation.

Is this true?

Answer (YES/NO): NO